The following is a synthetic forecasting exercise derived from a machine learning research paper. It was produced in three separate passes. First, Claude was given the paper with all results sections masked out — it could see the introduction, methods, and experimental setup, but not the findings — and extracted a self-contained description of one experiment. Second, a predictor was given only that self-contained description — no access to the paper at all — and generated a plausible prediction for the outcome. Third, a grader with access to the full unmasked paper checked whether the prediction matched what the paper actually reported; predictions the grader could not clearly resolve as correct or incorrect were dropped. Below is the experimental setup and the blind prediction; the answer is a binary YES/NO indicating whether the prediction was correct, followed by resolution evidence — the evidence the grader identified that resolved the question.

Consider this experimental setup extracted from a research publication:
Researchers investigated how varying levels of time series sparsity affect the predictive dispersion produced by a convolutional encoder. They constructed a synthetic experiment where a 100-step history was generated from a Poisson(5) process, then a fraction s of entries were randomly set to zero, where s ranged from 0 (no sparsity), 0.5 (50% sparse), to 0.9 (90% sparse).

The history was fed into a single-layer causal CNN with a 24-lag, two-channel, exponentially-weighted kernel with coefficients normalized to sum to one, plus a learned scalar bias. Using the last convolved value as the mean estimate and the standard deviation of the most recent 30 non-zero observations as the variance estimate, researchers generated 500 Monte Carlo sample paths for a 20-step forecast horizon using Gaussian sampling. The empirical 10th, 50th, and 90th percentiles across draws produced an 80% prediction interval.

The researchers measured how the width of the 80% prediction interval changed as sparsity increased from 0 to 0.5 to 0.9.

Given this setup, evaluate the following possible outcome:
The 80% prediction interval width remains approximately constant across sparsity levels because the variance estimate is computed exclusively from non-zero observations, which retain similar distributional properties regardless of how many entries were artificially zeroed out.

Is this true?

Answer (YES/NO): NO